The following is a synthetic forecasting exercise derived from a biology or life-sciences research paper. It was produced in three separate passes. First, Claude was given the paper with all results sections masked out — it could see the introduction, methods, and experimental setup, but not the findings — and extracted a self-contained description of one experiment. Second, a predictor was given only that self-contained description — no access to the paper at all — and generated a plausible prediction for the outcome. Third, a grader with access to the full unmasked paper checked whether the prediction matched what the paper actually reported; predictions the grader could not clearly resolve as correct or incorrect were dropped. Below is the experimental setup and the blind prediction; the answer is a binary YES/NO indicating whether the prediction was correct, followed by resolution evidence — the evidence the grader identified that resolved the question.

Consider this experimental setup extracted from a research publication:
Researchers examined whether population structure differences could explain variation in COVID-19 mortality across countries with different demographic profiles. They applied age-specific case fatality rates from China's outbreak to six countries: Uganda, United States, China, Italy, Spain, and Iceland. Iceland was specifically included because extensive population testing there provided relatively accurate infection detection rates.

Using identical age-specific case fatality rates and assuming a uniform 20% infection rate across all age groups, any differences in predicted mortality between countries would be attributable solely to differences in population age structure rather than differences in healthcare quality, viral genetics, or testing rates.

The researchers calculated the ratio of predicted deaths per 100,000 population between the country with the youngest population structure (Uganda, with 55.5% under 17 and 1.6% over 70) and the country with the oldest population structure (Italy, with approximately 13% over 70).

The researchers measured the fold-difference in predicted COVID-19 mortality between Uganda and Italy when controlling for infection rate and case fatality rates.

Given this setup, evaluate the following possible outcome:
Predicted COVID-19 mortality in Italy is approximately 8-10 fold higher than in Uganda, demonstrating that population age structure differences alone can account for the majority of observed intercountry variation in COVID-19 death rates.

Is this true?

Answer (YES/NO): YES